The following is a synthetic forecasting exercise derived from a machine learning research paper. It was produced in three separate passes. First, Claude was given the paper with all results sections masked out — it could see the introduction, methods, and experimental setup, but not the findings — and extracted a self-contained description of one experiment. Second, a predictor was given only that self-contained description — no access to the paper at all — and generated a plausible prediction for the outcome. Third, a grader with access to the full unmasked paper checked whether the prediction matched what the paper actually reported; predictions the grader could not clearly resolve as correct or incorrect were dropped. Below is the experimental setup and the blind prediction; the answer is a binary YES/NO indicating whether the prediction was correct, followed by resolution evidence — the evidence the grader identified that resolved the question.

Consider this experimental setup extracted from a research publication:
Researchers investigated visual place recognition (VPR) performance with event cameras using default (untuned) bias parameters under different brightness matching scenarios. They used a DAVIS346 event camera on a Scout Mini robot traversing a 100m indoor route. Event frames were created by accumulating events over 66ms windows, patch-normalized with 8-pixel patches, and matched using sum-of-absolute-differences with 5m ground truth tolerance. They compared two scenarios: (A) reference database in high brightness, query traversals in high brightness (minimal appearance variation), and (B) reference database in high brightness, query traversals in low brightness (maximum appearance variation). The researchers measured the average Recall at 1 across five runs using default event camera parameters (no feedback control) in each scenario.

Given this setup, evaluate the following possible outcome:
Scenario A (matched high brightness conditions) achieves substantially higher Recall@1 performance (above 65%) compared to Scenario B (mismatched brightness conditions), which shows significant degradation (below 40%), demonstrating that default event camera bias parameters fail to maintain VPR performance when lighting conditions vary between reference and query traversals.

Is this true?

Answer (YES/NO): NO